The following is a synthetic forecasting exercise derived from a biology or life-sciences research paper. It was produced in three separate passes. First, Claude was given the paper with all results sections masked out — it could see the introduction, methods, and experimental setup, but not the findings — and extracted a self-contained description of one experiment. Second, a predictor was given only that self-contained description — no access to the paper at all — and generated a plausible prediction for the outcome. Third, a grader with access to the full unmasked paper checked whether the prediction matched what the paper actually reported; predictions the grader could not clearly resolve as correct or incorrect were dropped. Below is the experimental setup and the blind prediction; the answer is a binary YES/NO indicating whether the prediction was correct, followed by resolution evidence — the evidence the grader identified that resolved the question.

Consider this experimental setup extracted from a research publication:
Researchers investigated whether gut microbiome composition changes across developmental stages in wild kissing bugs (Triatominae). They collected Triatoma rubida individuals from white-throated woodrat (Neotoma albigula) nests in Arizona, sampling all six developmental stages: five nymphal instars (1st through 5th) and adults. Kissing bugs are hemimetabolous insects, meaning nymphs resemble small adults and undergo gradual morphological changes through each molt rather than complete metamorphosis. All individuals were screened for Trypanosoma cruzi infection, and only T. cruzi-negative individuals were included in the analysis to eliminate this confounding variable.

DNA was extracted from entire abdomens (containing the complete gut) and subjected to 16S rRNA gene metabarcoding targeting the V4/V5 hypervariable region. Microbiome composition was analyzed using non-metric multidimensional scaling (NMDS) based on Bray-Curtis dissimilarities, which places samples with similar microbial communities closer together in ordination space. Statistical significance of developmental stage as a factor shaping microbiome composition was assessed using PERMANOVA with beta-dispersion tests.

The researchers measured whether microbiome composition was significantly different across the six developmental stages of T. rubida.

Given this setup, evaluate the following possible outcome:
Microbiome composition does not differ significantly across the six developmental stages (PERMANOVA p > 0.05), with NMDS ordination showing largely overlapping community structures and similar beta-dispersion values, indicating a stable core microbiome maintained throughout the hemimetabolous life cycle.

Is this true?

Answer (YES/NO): NO